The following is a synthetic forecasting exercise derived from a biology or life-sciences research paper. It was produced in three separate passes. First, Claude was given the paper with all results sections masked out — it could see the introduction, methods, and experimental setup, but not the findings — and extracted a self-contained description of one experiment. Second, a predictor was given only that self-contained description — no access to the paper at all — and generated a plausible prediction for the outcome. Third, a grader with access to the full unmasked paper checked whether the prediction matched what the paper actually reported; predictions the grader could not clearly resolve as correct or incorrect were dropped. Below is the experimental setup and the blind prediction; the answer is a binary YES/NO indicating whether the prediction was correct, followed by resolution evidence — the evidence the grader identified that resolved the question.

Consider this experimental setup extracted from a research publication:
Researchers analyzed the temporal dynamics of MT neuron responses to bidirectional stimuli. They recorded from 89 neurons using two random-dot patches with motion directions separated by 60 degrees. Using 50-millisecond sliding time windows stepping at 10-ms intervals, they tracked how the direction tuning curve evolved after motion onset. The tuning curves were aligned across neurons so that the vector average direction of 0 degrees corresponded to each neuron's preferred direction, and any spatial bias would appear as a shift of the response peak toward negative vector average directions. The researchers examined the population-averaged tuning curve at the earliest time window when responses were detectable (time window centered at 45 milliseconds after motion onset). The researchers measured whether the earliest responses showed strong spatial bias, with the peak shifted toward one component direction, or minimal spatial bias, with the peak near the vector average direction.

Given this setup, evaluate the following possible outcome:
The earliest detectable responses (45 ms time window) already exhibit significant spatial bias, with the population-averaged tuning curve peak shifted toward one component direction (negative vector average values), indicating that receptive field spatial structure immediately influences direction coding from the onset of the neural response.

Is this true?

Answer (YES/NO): NO